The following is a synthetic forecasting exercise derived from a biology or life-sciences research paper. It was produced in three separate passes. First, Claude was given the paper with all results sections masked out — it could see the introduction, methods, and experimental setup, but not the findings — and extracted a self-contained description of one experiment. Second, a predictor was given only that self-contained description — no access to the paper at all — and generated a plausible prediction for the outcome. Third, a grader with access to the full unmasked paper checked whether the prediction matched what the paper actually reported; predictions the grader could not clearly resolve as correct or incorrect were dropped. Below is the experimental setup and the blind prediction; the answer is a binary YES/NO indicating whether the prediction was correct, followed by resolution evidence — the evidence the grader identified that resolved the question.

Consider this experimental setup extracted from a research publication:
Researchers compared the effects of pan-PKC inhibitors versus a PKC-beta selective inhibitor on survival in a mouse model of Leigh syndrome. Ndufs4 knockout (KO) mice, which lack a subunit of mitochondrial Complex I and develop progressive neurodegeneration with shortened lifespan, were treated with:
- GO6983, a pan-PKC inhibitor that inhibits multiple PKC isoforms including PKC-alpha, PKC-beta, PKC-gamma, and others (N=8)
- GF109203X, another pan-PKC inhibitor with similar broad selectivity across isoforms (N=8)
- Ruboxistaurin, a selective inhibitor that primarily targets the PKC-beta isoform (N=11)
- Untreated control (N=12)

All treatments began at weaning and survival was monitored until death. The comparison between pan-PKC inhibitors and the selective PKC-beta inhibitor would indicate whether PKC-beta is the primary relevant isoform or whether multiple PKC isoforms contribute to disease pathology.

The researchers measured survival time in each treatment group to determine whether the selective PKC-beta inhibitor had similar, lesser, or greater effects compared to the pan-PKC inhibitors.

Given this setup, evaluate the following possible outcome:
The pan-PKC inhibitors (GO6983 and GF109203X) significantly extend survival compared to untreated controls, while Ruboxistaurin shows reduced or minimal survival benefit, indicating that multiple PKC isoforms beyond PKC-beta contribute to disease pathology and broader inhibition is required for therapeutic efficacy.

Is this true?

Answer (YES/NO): NO